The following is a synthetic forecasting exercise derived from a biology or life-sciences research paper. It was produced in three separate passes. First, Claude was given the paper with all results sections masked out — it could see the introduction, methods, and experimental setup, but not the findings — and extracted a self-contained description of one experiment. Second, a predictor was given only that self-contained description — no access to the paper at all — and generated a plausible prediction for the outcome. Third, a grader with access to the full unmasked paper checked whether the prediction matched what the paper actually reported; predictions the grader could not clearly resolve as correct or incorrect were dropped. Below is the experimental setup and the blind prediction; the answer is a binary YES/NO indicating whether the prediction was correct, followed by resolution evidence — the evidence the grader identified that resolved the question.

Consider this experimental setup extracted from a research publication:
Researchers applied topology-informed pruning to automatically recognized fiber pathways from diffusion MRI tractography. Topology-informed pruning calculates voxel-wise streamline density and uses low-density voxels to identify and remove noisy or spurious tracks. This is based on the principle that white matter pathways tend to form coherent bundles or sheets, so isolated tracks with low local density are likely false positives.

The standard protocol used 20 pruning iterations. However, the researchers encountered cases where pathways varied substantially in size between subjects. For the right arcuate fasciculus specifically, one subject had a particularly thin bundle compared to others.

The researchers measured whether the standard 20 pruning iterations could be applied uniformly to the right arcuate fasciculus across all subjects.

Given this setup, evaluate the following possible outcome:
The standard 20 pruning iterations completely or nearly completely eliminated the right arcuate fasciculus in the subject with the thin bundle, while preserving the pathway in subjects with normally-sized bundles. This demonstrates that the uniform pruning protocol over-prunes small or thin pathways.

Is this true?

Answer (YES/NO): YES